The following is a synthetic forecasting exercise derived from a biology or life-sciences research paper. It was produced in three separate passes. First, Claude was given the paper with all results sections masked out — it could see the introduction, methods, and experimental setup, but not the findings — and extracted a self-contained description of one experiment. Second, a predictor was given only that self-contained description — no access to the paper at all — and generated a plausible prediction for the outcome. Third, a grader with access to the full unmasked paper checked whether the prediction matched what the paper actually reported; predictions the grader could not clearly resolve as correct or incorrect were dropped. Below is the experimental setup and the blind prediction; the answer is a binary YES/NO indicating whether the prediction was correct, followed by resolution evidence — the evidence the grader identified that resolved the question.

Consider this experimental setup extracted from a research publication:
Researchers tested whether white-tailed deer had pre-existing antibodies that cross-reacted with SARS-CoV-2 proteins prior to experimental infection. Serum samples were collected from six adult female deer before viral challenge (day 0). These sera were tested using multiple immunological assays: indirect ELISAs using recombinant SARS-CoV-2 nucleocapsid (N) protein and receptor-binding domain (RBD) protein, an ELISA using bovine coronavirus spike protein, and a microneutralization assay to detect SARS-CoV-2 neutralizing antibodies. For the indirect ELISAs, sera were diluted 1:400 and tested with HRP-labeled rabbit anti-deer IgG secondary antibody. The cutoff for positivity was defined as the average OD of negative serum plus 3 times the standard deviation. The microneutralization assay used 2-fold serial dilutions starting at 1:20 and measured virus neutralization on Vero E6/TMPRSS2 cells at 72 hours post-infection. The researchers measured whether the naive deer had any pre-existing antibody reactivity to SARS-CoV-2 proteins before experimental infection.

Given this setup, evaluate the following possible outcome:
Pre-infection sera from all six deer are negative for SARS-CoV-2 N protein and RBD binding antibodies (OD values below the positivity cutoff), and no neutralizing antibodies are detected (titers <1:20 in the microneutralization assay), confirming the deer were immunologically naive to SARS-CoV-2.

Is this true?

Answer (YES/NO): NO